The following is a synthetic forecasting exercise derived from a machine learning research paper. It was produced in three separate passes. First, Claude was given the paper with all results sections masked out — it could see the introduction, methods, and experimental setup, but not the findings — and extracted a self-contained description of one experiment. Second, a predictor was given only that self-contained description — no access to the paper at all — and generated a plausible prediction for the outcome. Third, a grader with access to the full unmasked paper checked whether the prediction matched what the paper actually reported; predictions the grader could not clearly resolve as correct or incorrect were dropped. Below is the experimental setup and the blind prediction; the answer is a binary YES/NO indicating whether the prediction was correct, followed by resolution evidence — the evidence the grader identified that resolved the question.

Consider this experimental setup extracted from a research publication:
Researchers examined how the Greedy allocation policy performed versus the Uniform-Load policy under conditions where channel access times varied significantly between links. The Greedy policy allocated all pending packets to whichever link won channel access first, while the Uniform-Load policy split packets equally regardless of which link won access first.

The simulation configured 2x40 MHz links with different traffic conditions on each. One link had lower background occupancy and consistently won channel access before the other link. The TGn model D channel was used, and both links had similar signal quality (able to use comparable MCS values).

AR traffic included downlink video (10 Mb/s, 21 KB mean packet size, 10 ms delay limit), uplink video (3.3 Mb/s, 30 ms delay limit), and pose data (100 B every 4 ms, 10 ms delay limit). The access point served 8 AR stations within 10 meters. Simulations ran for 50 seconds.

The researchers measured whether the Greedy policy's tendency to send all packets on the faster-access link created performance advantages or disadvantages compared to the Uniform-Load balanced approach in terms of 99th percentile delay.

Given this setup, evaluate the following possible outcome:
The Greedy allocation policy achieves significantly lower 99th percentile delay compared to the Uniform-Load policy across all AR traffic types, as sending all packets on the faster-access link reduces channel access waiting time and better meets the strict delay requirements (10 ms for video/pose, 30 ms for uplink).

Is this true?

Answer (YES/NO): YES